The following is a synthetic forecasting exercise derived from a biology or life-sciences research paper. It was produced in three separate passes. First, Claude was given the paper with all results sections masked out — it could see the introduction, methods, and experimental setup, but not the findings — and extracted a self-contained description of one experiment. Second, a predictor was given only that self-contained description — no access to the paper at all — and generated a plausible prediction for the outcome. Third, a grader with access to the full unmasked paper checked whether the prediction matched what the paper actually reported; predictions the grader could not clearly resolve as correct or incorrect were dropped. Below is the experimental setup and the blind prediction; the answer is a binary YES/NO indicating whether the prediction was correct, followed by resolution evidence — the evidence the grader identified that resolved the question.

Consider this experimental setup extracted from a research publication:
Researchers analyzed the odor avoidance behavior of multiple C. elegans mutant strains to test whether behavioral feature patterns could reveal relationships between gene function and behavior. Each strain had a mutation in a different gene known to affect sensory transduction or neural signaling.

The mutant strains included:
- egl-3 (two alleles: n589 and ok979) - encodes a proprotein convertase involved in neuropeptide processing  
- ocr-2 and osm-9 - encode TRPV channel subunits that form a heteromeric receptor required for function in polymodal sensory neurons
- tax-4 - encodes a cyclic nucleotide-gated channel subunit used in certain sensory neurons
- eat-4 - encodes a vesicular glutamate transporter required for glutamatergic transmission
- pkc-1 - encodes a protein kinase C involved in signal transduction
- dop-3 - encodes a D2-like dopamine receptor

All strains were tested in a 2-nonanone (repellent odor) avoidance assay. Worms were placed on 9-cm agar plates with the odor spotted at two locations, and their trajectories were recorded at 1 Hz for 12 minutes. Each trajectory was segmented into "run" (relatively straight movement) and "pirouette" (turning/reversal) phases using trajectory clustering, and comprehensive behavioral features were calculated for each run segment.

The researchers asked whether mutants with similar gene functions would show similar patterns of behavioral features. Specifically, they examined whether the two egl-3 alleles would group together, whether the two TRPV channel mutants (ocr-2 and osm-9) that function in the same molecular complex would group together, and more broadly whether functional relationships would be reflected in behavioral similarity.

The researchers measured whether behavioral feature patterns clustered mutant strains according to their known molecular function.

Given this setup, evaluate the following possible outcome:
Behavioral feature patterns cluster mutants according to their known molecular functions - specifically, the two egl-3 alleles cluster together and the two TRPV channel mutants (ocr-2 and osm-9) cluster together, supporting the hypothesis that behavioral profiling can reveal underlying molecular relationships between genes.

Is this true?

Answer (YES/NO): NO